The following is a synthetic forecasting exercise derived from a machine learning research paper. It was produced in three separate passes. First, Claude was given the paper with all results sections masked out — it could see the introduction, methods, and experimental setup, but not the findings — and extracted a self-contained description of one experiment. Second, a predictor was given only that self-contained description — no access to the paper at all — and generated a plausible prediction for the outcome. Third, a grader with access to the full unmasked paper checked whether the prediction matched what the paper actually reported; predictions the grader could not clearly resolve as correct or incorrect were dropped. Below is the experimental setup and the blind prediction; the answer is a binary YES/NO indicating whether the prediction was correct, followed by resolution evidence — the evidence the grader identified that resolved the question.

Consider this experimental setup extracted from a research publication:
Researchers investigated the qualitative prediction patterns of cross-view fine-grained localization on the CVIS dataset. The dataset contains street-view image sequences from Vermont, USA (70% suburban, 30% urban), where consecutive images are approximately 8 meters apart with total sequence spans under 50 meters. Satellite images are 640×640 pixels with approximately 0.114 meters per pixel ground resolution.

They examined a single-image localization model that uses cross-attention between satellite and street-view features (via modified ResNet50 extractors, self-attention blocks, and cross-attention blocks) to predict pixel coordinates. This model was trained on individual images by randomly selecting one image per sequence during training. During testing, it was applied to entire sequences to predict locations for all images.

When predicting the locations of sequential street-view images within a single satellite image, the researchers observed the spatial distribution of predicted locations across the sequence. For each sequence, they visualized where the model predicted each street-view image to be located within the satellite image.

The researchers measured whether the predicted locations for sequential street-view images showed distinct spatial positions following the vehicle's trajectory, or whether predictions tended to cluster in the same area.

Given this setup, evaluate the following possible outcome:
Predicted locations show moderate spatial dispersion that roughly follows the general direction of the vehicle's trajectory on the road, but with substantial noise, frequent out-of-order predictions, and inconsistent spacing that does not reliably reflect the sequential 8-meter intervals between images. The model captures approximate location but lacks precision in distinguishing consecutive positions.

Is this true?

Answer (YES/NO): NO